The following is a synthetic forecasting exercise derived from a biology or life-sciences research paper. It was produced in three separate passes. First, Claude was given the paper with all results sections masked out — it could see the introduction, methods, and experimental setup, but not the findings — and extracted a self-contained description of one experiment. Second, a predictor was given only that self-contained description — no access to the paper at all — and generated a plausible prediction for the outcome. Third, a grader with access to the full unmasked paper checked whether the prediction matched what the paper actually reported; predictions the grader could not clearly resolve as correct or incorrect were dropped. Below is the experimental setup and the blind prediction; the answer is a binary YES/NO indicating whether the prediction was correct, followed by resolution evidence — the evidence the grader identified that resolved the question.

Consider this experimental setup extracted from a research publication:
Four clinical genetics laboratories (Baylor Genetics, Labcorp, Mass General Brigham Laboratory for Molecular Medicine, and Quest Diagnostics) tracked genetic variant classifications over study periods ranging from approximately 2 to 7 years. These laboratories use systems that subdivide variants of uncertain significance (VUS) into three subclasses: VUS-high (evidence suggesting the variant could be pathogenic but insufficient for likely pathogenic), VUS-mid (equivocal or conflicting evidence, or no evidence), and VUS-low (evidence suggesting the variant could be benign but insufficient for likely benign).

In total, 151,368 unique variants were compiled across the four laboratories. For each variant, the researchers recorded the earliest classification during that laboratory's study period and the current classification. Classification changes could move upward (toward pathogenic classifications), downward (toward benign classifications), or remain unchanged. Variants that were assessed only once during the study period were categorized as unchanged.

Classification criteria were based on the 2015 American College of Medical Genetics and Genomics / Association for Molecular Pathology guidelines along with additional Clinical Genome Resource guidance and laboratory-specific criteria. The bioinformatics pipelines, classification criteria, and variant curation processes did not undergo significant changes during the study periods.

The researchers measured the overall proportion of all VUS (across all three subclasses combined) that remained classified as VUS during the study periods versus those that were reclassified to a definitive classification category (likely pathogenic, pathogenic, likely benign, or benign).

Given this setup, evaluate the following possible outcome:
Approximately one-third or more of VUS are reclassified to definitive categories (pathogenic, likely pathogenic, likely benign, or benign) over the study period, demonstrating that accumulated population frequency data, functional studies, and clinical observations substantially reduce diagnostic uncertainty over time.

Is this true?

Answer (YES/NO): NO